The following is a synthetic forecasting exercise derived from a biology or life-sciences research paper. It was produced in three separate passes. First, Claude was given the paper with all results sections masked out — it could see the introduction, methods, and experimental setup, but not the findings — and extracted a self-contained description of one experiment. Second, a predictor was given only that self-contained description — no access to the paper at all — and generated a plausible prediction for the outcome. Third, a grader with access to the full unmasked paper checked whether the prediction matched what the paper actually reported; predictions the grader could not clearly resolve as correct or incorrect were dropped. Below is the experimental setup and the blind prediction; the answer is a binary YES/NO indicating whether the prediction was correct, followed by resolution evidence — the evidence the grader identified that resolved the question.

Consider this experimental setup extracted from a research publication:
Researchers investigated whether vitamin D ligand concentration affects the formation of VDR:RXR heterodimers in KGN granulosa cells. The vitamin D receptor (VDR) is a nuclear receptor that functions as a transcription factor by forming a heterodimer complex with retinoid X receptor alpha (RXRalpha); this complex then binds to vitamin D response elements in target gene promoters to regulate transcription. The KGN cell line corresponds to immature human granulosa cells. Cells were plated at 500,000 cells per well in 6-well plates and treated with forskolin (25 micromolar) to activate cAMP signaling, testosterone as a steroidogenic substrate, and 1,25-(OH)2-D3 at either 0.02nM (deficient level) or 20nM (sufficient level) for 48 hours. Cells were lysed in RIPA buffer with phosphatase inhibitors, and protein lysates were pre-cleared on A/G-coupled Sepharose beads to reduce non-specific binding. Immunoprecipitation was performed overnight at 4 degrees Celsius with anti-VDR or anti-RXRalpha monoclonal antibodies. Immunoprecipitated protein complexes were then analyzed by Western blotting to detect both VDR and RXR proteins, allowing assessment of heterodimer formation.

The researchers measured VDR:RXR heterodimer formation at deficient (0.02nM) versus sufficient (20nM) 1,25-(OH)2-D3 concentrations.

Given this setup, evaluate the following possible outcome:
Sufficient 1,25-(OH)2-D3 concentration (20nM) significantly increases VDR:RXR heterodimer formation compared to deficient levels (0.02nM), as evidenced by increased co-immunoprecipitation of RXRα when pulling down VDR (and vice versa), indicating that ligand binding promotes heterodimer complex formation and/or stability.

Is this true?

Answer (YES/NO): NO